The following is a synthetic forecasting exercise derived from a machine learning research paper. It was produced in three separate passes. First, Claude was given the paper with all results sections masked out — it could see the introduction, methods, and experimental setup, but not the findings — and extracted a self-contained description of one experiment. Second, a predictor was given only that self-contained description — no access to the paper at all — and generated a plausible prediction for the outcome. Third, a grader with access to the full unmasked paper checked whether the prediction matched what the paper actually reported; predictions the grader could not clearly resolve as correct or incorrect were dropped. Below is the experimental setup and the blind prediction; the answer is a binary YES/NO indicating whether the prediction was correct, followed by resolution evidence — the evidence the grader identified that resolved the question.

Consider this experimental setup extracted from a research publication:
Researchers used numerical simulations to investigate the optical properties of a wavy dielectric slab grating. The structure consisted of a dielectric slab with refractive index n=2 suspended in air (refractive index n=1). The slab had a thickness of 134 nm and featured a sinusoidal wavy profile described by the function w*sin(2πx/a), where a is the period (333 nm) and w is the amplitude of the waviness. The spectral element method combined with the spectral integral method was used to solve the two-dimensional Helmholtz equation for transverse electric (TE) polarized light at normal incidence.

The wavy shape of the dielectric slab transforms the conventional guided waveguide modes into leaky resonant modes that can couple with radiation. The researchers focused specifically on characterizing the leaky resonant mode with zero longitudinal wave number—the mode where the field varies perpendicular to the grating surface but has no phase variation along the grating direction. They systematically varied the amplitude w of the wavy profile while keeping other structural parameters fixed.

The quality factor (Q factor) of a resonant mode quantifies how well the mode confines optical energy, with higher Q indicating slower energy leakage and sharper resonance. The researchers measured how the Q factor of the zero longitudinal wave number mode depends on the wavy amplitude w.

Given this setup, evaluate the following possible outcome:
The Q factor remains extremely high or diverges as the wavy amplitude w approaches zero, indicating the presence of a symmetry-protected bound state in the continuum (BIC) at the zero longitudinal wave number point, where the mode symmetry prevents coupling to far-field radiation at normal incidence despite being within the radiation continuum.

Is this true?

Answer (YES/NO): NO